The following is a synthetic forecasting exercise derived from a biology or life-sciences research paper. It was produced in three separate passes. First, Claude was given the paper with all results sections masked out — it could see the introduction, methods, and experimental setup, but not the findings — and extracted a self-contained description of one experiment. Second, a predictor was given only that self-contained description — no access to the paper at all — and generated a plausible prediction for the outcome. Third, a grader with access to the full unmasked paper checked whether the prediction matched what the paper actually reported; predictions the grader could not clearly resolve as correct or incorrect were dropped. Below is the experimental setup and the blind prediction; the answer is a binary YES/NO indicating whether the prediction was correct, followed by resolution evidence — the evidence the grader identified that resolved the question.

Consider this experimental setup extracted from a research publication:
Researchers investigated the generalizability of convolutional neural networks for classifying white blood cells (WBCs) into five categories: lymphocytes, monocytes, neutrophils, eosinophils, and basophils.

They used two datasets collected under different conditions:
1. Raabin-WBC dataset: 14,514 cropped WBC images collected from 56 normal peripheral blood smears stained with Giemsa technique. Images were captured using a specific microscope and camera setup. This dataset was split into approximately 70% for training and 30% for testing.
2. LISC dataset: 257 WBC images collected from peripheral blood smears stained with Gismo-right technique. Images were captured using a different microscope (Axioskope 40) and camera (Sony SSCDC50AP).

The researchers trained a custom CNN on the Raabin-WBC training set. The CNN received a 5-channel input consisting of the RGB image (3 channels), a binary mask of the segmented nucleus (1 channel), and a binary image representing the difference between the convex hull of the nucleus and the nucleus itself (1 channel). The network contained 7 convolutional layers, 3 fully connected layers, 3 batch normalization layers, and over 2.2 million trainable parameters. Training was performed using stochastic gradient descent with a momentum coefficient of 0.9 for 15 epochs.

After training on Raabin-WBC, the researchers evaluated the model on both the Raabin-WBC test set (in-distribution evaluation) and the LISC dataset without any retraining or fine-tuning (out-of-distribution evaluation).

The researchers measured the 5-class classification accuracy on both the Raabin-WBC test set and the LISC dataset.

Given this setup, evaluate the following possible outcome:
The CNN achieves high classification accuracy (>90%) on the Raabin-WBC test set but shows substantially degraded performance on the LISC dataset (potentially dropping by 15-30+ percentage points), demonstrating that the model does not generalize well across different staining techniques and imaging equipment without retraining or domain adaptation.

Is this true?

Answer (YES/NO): YES